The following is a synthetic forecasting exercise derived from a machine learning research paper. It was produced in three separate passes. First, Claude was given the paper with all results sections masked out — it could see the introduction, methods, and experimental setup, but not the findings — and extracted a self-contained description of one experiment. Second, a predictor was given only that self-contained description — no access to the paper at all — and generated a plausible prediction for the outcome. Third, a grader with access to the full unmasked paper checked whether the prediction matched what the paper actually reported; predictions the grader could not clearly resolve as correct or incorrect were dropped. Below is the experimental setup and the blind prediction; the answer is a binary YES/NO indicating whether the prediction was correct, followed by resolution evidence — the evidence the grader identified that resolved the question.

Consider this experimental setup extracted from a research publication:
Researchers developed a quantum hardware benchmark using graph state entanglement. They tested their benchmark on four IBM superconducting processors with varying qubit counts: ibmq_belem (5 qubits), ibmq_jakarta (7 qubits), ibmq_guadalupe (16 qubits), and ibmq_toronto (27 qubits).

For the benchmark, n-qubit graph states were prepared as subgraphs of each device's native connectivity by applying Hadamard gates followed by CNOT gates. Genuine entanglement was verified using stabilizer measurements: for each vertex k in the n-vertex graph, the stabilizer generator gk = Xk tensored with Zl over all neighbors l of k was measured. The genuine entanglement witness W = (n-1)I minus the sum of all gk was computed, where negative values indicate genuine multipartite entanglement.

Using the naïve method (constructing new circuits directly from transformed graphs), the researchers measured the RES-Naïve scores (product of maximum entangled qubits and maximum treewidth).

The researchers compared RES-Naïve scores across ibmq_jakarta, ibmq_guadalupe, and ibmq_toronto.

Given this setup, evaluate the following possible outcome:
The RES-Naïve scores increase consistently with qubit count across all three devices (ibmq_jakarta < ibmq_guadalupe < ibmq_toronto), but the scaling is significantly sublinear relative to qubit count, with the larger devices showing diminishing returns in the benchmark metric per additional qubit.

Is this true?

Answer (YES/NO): NO